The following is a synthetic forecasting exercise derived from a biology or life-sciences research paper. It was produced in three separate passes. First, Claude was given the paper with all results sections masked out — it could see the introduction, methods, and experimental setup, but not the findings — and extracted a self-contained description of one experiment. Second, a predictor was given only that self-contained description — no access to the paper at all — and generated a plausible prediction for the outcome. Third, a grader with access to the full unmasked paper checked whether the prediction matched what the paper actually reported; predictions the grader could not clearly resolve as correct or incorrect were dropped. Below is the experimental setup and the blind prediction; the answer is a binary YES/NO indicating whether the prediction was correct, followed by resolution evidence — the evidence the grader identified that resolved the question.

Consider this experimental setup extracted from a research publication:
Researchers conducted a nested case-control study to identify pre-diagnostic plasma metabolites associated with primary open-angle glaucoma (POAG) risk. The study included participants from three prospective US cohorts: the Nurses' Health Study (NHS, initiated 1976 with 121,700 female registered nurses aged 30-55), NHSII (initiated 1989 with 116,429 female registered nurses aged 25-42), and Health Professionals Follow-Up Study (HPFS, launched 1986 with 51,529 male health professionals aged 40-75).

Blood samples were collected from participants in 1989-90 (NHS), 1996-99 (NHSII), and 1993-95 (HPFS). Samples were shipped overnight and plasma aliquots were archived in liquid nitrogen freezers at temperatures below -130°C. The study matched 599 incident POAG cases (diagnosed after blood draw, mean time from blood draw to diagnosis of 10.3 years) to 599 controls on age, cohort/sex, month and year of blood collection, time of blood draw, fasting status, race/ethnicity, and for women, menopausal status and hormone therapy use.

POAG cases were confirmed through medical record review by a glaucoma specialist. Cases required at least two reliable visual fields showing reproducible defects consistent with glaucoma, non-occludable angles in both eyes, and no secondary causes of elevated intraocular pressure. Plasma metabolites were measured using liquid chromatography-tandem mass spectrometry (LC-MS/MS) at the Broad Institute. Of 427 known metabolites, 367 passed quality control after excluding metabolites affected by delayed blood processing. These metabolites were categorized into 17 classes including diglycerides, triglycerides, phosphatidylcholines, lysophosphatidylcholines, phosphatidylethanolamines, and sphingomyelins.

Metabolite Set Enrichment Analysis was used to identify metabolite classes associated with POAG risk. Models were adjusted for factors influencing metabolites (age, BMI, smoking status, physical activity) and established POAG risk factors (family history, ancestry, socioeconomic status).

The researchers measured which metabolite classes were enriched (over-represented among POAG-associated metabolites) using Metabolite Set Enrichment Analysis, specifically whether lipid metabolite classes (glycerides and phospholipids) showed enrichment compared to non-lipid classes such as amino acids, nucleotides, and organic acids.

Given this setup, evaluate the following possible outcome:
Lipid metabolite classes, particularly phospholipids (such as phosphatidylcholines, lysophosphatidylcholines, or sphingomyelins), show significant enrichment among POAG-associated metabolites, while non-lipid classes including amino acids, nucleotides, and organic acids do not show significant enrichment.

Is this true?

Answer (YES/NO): NO